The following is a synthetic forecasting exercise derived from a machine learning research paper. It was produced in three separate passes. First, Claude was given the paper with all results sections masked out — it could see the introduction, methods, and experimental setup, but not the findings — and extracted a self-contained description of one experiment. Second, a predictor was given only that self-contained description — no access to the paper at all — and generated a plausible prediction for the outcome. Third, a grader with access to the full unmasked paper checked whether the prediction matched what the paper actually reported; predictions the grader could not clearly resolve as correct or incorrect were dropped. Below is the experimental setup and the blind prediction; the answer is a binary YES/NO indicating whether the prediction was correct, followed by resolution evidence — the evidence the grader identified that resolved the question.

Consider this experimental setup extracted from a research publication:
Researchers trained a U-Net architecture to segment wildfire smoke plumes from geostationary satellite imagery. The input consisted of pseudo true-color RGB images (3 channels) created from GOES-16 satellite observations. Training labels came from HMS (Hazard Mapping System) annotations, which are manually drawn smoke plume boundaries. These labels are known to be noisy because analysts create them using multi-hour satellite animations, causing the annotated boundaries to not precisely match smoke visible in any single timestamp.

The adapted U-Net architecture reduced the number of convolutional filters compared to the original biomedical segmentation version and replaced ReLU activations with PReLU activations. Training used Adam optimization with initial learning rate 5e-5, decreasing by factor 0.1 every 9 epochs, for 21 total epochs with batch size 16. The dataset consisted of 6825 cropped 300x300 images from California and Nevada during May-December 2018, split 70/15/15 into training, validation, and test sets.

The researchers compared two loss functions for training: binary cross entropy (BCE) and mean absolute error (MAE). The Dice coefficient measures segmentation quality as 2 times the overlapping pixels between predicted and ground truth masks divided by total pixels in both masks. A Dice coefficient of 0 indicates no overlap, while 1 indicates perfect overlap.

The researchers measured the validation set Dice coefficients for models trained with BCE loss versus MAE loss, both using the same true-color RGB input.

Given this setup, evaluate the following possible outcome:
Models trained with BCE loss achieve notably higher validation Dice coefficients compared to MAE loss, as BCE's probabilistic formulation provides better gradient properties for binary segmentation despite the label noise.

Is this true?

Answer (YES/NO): NO